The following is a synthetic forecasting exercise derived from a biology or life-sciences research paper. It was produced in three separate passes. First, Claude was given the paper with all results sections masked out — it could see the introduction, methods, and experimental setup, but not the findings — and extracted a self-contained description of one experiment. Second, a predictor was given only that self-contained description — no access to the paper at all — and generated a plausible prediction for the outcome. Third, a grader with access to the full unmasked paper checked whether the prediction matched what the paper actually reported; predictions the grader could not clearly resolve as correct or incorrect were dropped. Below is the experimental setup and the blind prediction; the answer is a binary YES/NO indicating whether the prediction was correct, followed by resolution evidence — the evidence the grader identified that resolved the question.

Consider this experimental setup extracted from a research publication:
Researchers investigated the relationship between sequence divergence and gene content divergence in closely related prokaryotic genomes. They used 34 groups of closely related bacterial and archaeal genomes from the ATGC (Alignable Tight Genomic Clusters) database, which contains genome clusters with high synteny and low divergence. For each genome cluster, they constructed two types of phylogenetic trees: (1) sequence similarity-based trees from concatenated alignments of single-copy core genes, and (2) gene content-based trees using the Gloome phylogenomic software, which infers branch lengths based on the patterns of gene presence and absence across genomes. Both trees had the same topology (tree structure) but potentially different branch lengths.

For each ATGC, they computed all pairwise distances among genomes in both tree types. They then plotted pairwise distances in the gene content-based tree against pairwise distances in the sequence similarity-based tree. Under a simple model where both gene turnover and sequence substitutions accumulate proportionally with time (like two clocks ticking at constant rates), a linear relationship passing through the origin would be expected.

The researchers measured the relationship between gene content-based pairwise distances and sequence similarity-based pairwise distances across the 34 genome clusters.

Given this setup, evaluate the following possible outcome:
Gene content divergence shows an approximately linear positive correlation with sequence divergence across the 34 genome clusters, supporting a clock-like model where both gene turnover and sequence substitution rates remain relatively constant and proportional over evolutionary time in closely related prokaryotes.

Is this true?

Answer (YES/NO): NO